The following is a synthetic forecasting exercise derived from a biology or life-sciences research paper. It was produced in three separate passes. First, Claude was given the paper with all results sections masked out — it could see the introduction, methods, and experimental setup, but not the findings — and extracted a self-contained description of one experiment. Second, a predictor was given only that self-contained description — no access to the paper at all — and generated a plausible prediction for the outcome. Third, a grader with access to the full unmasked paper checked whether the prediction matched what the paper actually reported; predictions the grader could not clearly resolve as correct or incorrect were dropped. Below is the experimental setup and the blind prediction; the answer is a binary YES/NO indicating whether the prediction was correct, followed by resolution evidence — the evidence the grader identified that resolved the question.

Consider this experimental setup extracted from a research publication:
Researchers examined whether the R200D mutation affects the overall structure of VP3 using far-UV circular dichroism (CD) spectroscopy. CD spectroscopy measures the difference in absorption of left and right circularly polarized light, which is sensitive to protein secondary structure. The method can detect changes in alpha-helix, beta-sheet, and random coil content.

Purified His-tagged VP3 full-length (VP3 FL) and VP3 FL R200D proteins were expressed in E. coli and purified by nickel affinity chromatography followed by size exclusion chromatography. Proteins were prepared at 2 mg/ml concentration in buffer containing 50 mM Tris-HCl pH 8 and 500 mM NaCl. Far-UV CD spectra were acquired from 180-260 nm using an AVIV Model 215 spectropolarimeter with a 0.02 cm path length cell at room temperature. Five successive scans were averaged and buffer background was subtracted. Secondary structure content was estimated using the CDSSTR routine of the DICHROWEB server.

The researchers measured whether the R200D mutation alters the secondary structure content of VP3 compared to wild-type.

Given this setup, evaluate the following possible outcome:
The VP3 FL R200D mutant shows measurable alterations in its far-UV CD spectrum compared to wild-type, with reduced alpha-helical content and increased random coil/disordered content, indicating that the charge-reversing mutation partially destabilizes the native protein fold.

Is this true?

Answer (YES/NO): NO